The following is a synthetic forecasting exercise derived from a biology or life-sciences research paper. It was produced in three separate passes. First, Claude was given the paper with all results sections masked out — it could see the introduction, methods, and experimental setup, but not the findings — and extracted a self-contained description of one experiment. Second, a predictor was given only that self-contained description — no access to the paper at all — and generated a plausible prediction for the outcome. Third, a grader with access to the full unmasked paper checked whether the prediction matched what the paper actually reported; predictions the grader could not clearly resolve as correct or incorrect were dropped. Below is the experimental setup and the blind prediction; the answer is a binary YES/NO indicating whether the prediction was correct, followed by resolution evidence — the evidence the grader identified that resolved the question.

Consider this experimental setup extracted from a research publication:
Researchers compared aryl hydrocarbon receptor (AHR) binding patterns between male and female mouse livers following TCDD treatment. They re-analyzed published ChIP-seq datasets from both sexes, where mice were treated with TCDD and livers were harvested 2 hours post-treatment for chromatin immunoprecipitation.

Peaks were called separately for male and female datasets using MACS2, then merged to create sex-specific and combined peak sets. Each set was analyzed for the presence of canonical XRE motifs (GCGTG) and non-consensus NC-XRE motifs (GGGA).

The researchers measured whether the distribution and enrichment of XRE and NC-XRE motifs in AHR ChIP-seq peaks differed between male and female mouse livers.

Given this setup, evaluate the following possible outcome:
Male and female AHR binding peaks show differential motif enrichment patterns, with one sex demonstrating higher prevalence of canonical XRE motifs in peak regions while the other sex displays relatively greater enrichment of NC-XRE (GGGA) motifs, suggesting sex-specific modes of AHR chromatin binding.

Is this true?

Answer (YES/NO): NO